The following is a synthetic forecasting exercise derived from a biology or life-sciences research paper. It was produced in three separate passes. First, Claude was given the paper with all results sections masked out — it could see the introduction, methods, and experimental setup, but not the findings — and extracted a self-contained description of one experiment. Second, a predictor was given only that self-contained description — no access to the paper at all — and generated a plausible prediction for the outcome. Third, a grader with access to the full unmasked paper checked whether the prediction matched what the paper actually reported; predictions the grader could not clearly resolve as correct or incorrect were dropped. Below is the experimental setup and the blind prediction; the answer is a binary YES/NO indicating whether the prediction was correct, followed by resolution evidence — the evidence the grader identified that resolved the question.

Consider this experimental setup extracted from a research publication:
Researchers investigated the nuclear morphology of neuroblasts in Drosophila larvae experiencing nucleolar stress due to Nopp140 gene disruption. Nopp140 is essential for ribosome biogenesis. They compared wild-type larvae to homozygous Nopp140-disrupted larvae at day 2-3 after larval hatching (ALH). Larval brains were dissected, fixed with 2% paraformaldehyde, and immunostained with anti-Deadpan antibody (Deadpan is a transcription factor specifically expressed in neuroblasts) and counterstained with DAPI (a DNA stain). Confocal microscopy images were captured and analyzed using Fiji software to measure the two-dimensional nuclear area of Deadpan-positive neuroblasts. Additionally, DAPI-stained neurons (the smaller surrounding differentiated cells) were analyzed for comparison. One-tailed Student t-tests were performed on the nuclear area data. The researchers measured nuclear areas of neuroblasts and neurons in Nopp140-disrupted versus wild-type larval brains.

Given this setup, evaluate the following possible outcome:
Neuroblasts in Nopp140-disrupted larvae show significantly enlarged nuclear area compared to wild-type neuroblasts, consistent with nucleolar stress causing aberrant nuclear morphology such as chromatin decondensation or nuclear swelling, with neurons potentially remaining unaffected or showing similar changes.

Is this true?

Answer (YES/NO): NO